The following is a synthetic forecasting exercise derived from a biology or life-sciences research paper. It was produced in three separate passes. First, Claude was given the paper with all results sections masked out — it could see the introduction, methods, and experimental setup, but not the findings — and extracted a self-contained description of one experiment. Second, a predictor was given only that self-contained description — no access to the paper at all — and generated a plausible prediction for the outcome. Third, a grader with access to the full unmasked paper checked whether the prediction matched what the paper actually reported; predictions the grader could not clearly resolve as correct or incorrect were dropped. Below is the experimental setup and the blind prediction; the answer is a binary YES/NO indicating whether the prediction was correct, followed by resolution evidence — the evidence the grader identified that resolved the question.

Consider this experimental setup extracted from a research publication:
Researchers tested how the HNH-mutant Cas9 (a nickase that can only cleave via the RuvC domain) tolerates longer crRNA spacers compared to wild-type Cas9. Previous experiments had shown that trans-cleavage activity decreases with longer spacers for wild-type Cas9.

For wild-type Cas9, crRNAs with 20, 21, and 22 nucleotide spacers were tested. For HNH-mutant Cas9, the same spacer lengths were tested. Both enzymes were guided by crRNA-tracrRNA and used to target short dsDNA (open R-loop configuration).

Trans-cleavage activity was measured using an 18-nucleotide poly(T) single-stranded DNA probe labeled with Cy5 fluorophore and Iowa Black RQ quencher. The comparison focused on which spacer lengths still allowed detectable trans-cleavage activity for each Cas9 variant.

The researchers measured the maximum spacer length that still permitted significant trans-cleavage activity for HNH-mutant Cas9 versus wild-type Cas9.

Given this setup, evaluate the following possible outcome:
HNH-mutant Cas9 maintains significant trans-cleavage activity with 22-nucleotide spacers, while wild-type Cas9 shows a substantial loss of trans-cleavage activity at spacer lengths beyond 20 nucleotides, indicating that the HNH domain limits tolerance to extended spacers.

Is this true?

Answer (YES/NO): NO